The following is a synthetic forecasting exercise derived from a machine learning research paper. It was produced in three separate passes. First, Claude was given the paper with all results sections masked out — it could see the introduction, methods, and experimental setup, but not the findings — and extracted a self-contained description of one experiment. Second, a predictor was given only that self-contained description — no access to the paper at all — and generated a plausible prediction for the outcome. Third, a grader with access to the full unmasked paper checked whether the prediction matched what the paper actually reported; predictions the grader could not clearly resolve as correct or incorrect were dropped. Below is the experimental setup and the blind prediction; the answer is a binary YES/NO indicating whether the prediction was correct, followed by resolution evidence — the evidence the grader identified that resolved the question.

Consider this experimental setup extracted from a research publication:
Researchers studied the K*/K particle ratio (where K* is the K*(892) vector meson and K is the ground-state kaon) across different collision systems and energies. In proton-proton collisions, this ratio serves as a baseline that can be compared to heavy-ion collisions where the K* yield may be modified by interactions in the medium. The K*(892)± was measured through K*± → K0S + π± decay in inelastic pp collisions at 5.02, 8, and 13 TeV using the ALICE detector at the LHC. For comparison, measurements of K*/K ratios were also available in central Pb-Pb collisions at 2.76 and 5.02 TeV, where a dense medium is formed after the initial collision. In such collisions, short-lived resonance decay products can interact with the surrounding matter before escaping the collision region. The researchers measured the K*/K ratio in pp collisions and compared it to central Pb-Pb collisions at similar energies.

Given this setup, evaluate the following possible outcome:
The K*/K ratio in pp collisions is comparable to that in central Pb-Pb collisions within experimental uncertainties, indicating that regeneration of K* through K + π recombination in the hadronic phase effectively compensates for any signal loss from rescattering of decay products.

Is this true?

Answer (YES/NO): NO